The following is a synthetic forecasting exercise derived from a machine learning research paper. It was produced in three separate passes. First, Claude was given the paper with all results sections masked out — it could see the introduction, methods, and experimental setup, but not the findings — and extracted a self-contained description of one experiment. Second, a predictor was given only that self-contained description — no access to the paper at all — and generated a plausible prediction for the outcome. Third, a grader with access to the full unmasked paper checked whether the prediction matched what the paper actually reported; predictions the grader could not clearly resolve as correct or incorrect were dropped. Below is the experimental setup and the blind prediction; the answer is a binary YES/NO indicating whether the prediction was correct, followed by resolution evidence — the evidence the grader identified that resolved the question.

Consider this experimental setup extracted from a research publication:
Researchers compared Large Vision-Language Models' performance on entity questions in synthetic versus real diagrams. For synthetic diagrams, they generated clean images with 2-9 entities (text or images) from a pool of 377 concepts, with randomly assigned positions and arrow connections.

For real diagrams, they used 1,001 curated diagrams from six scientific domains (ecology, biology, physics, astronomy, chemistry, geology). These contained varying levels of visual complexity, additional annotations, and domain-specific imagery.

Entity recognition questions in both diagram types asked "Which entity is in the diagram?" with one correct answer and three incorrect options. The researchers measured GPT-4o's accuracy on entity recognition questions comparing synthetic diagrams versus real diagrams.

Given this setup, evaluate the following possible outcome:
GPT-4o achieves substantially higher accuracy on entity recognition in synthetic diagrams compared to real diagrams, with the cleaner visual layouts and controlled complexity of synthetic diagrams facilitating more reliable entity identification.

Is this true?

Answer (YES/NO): NO